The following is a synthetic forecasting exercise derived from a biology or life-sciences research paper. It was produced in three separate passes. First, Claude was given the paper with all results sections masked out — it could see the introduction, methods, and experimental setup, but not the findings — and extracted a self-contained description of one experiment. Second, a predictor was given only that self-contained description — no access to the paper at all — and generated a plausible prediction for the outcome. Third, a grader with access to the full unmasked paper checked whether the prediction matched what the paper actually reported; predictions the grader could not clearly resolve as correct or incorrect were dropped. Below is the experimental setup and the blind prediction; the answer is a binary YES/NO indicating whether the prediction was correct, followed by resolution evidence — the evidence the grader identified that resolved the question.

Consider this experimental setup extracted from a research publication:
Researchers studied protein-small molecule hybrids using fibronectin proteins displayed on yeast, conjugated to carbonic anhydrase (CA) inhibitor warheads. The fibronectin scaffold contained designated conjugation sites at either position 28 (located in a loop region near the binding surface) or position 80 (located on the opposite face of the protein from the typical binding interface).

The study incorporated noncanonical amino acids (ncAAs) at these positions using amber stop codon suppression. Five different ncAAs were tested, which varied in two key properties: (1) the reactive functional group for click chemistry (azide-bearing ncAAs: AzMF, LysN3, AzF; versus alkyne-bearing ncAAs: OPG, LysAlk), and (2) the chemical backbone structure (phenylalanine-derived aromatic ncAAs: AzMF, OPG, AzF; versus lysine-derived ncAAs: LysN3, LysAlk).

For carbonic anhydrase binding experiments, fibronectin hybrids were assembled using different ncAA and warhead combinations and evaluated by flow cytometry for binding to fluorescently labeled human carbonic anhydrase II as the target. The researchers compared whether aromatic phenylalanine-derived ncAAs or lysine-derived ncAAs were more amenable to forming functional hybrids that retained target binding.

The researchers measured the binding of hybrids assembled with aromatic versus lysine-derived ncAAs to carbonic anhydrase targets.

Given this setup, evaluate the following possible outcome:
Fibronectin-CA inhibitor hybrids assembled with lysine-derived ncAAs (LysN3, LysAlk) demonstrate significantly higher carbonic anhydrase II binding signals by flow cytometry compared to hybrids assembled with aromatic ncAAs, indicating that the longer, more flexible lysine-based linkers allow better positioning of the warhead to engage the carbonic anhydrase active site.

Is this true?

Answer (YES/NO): NO